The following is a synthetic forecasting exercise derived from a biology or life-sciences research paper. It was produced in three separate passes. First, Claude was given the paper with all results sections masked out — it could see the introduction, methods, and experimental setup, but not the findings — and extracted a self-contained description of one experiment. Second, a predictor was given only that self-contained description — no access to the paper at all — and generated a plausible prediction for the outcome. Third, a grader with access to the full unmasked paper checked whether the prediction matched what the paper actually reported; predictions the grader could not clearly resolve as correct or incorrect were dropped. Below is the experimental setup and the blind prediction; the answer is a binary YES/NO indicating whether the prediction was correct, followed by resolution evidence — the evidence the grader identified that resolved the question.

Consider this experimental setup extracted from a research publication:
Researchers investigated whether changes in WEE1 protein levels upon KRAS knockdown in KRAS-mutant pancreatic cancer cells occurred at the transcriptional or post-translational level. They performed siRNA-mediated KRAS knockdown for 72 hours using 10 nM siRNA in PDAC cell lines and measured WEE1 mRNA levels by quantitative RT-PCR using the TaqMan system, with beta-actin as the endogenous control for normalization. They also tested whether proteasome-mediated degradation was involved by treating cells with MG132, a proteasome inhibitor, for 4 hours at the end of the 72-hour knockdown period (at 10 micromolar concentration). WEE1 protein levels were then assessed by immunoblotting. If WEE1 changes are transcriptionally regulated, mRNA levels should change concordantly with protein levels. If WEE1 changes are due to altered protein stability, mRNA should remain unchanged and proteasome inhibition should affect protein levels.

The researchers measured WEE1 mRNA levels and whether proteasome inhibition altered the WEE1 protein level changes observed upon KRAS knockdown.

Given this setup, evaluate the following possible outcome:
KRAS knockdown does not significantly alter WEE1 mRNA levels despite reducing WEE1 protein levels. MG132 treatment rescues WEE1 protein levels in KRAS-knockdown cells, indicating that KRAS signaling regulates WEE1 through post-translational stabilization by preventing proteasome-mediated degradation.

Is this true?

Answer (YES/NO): NO